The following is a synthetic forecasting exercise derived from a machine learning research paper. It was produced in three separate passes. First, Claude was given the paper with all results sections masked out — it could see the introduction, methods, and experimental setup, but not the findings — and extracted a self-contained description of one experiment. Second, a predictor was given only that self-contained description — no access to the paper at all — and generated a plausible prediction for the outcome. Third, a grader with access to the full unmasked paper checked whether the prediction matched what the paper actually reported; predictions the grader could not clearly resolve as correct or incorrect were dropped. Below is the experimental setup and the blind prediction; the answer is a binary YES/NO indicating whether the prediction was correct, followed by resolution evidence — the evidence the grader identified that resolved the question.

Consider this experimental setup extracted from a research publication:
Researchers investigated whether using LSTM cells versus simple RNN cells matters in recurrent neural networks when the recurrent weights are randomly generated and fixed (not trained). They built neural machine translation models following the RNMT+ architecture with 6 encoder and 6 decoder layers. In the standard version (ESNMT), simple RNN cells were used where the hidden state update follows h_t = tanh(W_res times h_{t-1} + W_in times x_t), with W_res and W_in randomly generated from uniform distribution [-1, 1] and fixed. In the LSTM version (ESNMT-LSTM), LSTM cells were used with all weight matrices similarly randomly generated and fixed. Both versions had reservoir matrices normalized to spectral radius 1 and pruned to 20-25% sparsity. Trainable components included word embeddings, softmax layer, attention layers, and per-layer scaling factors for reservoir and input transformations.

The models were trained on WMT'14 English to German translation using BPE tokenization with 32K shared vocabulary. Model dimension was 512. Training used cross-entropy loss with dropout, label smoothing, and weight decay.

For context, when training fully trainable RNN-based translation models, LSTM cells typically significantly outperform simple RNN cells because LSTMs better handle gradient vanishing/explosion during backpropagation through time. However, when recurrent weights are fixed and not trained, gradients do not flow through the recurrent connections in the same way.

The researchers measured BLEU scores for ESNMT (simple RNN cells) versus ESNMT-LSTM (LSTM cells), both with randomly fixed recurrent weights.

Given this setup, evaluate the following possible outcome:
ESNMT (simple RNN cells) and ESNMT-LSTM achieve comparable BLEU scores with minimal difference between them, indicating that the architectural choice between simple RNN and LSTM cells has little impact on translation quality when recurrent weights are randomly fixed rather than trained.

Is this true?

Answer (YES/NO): YES